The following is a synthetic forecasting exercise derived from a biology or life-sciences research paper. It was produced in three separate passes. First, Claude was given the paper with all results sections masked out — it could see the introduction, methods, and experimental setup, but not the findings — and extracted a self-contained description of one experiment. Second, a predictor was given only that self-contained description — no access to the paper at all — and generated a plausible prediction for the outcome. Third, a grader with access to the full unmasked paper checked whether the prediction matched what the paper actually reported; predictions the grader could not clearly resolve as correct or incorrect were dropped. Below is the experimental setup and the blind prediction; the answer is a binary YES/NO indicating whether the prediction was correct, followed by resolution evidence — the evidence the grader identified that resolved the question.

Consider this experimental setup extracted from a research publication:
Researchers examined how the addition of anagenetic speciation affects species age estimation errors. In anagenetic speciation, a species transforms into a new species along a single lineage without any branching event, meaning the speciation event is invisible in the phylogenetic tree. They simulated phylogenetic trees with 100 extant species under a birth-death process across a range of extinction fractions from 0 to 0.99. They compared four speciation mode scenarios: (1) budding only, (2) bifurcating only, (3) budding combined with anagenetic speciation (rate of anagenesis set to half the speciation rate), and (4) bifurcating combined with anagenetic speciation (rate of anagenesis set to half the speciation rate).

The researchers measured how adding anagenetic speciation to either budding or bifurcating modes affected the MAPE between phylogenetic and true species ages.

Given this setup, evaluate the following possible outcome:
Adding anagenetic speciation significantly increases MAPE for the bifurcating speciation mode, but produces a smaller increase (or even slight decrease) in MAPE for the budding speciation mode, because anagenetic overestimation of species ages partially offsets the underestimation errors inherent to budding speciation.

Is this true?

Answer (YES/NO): NO